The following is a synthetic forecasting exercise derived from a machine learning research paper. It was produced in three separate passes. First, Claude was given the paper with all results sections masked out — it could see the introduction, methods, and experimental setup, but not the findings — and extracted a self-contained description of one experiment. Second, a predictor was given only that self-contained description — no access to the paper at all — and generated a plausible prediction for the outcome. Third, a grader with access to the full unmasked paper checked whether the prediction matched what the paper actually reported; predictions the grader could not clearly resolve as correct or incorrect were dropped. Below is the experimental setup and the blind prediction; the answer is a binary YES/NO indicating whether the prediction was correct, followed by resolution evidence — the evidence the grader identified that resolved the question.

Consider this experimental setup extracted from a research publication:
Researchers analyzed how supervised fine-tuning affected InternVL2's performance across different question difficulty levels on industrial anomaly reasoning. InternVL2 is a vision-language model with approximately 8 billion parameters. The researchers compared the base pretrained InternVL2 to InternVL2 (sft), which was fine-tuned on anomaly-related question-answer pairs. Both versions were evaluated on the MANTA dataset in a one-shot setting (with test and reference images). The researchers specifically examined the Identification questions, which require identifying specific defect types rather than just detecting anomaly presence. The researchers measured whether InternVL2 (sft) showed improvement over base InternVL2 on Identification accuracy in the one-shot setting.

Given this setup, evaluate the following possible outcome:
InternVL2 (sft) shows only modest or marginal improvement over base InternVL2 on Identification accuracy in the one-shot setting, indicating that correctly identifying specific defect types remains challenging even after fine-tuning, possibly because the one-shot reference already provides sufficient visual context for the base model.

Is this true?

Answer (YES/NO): NO